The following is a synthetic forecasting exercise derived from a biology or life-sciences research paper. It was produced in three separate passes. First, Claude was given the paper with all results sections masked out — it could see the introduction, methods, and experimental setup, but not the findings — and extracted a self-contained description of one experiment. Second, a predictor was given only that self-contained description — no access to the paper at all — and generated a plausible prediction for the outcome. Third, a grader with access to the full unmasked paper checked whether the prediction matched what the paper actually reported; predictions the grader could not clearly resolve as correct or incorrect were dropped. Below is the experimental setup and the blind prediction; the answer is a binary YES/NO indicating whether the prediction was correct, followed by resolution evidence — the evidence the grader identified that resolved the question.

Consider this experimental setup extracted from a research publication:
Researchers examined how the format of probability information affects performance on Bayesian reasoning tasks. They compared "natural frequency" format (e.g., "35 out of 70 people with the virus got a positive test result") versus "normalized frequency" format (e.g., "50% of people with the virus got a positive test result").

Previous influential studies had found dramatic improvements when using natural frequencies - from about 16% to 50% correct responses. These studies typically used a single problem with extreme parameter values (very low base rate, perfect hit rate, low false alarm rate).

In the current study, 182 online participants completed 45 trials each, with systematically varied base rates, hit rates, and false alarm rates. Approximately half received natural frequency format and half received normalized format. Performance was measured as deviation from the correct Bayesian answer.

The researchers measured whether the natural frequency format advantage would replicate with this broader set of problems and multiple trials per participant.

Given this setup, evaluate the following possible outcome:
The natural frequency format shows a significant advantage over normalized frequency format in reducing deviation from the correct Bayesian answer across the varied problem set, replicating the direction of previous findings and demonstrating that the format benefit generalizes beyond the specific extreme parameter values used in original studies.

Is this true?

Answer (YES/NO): YES